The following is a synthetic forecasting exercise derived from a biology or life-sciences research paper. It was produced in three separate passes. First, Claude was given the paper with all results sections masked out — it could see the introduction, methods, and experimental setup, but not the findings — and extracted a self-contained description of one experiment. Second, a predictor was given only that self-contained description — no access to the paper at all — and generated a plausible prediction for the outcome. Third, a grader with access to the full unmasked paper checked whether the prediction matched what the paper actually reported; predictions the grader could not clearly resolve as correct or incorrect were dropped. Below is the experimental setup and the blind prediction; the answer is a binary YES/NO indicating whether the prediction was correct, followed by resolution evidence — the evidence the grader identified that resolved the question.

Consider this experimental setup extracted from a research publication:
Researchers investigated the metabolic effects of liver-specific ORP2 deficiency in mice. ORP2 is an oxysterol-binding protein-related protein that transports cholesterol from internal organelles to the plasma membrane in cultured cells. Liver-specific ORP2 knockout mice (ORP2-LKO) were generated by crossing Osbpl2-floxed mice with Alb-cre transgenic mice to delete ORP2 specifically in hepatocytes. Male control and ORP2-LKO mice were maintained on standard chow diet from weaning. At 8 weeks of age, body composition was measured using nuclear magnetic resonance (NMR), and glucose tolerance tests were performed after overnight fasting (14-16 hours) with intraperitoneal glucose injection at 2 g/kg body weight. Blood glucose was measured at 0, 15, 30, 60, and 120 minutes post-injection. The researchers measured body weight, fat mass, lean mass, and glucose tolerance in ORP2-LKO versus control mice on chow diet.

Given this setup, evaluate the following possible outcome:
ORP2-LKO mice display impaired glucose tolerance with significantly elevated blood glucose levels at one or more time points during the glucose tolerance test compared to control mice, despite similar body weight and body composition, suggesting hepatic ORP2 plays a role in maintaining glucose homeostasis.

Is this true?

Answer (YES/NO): NO